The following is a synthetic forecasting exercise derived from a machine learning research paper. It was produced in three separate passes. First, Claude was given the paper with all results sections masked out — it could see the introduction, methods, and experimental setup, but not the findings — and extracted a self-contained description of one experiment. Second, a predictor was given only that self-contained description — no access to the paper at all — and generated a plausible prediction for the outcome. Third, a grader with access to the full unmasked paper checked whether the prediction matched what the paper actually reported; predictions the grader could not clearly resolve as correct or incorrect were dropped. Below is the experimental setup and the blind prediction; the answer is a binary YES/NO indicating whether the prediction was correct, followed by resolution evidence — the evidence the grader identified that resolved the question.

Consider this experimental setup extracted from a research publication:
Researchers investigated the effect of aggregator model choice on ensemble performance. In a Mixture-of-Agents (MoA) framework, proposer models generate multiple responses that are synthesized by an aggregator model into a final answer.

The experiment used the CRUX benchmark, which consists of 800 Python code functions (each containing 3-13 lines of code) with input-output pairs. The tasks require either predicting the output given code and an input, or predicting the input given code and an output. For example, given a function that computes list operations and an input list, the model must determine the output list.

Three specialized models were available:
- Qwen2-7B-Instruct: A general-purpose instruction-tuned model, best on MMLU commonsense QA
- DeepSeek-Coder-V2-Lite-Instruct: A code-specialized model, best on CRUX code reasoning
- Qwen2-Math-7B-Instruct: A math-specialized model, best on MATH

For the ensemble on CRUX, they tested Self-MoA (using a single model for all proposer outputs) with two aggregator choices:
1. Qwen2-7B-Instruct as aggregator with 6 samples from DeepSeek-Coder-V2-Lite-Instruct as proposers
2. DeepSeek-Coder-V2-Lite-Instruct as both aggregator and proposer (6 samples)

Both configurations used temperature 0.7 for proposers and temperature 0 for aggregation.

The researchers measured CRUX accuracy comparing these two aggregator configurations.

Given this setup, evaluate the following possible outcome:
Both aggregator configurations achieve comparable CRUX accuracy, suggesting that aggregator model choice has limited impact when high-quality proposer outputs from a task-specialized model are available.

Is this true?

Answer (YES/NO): NO